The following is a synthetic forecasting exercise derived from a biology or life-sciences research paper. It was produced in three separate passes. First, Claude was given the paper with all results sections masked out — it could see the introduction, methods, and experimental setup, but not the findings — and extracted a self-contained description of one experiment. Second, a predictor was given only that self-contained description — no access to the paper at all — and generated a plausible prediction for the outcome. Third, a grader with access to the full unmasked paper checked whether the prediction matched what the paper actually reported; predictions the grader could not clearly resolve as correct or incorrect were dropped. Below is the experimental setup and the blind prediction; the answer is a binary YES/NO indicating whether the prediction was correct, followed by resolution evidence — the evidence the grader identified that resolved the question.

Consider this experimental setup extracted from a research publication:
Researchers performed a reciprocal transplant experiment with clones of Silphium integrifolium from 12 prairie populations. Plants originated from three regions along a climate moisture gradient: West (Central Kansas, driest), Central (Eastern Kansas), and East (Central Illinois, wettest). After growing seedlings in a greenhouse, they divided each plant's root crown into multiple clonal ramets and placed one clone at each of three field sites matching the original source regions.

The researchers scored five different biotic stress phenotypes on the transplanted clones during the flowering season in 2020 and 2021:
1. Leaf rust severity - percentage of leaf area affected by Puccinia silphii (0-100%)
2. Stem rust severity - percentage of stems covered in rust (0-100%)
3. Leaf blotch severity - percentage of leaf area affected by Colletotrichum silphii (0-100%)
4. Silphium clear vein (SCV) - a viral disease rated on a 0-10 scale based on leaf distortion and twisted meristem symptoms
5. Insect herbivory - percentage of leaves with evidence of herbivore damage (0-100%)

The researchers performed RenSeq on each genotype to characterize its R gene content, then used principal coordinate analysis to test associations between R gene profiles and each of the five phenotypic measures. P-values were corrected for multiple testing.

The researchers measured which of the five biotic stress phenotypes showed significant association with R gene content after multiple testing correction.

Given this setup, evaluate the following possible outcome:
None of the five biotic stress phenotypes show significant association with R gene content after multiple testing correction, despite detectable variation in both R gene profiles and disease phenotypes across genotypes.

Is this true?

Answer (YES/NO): YES